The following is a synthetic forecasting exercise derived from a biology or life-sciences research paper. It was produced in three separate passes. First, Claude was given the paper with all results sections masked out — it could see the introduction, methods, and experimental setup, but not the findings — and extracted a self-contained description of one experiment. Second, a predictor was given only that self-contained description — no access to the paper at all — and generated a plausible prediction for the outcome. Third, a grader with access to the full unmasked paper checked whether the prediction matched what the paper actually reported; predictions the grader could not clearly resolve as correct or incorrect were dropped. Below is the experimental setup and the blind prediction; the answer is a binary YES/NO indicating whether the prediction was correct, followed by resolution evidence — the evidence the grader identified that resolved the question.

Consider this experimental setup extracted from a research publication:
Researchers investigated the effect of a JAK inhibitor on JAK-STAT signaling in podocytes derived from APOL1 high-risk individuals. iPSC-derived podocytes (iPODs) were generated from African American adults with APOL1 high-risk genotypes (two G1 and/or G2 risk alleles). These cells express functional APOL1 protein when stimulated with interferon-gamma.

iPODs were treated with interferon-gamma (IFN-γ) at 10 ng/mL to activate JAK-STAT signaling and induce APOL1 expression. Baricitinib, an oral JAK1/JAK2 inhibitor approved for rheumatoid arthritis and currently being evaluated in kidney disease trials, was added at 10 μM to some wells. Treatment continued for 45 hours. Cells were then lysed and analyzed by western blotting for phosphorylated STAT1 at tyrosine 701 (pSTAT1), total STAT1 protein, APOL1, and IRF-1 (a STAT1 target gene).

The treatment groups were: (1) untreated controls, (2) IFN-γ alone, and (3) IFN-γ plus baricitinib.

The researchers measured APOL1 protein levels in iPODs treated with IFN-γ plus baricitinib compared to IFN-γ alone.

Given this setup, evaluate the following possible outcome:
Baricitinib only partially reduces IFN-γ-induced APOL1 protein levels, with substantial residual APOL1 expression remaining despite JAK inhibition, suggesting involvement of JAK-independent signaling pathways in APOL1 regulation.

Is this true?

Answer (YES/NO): NO